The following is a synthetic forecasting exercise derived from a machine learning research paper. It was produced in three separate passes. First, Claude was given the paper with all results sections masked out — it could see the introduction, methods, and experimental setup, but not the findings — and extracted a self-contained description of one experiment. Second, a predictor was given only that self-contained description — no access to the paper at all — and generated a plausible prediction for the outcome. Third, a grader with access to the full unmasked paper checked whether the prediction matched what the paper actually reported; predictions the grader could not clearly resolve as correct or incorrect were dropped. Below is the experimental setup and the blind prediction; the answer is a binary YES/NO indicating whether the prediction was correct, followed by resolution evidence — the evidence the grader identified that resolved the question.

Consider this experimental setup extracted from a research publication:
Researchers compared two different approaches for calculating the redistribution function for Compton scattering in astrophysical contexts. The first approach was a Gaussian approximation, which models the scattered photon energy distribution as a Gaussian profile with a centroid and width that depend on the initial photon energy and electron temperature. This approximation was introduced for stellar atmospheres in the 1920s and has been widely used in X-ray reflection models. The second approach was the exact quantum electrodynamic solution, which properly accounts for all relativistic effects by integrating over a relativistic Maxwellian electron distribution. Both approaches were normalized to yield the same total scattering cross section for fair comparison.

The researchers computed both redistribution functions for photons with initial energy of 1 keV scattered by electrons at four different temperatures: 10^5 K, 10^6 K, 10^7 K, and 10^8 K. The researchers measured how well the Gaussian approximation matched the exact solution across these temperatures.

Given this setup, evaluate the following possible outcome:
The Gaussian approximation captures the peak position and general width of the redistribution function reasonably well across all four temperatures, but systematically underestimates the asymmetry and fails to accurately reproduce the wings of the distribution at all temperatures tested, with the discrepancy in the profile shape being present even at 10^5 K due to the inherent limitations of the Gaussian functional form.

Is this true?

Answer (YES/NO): NO